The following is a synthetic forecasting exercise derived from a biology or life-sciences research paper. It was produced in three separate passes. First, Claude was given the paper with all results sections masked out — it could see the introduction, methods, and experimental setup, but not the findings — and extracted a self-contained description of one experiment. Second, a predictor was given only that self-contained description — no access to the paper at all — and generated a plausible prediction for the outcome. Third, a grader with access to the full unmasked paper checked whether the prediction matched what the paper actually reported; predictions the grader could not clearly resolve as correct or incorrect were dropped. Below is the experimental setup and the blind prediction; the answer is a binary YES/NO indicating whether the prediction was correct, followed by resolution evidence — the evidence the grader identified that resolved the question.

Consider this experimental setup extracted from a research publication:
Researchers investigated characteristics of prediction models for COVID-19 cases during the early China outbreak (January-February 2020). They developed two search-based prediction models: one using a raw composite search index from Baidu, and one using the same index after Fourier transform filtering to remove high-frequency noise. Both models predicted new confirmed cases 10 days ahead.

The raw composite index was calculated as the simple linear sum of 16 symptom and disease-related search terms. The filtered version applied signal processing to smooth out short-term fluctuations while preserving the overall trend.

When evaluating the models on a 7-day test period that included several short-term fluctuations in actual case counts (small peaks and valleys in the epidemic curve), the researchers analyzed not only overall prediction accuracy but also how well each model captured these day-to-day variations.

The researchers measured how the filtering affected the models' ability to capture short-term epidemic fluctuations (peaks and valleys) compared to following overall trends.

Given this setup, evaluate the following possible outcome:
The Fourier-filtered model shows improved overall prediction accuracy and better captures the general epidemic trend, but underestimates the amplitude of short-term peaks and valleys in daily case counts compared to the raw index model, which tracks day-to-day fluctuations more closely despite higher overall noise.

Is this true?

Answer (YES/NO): YES